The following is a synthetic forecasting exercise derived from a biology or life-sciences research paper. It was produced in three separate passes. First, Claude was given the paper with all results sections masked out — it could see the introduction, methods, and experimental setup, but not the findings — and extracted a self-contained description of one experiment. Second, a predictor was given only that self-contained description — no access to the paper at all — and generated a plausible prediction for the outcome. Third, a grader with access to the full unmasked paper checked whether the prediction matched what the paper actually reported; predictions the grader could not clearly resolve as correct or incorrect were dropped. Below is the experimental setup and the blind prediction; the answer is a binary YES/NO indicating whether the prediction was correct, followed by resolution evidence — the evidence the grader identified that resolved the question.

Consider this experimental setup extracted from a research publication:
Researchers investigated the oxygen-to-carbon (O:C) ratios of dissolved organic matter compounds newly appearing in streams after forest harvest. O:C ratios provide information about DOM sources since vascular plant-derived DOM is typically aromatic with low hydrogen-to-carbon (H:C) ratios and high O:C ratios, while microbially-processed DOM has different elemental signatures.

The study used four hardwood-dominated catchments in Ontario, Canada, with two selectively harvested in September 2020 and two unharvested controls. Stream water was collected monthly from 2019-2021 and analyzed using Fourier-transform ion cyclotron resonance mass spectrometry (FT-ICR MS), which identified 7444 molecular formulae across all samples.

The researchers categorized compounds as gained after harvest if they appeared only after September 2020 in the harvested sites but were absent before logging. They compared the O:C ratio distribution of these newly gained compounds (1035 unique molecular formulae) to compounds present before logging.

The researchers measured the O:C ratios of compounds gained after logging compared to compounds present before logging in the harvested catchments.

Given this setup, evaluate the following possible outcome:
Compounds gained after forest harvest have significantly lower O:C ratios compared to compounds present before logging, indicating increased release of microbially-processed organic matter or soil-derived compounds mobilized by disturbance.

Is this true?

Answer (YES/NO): NO